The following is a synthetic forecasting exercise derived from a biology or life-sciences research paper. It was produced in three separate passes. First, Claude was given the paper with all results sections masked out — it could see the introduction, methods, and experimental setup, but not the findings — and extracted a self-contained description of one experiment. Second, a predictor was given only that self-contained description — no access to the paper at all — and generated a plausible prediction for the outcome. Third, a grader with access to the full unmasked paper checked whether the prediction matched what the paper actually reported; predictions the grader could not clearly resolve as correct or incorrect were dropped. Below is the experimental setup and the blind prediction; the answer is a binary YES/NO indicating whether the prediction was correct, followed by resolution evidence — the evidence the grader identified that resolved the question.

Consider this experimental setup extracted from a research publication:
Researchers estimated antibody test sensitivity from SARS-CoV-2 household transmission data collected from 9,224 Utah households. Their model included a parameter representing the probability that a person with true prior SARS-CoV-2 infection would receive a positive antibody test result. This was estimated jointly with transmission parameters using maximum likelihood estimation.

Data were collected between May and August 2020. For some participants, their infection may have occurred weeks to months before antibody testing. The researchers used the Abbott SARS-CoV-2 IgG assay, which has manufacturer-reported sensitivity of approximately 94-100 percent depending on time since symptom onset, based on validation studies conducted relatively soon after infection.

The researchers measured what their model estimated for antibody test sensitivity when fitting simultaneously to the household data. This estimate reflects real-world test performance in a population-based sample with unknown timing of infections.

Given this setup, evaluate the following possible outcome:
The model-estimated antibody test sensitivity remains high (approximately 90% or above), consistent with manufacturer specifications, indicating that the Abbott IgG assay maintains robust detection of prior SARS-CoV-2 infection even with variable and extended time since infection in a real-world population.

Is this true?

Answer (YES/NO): NO